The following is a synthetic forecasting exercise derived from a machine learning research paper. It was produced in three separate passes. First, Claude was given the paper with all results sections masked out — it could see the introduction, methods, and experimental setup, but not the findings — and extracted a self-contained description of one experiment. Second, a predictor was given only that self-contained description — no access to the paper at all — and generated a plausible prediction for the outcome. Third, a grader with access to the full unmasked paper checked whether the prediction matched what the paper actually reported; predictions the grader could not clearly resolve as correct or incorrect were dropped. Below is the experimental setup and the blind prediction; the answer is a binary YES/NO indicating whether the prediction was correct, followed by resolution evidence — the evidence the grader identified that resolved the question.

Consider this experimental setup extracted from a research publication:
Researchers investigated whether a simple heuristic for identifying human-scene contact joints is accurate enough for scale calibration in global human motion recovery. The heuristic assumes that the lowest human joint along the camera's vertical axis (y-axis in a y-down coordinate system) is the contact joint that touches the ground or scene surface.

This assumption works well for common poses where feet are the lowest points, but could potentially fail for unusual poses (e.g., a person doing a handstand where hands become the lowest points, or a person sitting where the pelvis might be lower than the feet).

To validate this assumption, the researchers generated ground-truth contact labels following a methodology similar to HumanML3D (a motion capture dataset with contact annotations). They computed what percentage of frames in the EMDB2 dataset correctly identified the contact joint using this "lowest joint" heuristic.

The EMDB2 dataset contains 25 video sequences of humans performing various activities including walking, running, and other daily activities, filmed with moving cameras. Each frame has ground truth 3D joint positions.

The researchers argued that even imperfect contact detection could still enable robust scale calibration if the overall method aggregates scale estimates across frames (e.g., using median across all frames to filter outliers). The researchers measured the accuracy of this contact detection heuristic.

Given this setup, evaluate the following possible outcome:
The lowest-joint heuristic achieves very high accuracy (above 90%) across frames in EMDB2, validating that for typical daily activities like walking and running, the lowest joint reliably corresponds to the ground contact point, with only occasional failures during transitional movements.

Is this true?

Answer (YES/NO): NO